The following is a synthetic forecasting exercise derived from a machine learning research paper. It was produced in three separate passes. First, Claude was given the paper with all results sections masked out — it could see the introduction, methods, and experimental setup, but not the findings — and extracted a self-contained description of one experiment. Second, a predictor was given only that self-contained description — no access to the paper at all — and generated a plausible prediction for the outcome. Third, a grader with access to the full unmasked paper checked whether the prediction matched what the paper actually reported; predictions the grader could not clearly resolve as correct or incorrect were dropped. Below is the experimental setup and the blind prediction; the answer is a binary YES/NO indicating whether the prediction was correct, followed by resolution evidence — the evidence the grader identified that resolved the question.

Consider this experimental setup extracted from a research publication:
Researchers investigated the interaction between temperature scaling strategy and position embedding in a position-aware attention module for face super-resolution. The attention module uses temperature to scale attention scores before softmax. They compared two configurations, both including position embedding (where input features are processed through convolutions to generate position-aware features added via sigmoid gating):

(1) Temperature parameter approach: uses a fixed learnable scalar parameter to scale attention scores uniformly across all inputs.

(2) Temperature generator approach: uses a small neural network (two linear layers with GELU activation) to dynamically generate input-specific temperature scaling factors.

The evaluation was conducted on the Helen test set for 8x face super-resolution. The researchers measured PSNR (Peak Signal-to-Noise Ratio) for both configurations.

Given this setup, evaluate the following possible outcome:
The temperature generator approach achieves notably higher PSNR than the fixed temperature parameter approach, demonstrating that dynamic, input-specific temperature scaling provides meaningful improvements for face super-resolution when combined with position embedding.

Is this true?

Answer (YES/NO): YES